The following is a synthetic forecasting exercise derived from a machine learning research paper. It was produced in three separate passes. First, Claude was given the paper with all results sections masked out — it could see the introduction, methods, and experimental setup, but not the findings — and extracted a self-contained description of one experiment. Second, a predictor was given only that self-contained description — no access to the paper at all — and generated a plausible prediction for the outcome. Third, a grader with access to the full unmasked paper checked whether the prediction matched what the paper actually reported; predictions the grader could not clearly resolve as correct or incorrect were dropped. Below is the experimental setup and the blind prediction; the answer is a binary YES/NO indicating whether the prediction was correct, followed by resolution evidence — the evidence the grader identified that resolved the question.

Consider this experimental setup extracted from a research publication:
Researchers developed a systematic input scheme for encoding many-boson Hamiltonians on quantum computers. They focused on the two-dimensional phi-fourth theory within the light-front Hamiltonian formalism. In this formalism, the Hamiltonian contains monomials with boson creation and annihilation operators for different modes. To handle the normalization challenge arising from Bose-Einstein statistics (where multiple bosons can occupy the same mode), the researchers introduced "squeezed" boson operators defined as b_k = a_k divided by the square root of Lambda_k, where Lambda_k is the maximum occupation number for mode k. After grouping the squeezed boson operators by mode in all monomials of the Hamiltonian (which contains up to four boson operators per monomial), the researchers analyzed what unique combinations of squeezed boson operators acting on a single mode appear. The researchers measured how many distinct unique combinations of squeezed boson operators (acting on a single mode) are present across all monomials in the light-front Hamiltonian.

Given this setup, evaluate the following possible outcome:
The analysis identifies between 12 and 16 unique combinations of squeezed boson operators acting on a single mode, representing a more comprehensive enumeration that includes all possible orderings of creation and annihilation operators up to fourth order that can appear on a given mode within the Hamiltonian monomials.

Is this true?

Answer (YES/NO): NO